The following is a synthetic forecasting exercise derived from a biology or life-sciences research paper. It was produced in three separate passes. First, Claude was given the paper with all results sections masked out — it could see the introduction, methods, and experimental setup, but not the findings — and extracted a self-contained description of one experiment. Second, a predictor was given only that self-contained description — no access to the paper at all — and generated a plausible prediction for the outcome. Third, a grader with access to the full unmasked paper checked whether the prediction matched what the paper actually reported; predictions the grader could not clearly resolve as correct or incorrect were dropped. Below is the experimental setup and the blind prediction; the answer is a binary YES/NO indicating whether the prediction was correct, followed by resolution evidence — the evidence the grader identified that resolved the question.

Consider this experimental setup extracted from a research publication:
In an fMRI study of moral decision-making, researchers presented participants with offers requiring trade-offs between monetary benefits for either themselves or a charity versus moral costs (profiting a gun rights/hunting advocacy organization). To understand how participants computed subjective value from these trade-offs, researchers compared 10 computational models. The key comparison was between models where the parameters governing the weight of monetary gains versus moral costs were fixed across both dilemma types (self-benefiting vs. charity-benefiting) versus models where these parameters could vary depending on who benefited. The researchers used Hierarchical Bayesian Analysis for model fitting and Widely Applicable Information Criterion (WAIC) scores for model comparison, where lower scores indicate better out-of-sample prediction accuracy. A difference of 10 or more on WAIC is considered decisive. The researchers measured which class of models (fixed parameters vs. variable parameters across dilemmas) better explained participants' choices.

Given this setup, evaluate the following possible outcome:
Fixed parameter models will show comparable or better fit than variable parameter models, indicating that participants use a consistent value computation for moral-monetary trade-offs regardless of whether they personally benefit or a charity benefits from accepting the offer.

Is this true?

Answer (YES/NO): NO